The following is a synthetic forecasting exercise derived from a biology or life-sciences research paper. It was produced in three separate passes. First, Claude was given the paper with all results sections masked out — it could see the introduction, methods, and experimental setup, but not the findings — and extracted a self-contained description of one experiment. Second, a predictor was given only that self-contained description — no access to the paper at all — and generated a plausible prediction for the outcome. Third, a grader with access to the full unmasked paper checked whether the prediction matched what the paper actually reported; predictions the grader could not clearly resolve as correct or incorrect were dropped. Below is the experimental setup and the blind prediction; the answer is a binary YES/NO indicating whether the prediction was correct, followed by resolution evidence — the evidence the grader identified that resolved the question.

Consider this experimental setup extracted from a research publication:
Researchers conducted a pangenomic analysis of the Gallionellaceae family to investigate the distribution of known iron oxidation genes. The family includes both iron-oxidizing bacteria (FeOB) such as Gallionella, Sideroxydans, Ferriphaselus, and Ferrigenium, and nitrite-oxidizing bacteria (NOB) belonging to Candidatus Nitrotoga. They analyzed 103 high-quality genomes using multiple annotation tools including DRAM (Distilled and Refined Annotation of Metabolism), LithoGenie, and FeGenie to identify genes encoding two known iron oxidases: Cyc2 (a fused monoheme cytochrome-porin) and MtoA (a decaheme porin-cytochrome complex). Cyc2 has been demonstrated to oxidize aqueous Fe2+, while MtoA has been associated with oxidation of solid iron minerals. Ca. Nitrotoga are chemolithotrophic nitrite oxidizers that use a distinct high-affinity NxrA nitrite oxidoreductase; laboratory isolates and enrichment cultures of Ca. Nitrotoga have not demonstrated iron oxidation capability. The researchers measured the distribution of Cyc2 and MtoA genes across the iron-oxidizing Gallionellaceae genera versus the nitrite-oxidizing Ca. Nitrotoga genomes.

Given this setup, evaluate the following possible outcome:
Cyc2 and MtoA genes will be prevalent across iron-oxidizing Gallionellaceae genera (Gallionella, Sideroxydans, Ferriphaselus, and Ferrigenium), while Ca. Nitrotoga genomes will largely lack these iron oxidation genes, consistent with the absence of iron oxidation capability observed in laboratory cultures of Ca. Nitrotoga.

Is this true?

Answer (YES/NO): YES